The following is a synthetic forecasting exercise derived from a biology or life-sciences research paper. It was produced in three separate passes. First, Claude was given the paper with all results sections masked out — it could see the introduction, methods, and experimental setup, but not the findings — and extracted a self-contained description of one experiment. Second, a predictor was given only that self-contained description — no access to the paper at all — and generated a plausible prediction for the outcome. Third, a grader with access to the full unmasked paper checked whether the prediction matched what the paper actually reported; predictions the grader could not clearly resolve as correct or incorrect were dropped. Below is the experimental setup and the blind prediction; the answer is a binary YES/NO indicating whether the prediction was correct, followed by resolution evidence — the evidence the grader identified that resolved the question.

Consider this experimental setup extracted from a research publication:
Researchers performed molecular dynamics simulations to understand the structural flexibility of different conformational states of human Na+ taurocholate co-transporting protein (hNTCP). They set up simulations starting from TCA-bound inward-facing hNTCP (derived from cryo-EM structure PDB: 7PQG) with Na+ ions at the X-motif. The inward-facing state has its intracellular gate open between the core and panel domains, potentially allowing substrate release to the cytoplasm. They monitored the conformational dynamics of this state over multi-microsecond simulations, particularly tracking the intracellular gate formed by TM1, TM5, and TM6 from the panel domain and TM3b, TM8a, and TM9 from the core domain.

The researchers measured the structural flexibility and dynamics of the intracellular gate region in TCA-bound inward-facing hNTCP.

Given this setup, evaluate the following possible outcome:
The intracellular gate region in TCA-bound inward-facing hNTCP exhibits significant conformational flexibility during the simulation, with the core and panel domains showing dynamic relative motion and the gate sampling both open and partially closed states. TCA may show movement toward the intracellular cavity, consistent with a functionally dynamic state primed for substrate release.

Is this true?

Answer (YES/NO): YES